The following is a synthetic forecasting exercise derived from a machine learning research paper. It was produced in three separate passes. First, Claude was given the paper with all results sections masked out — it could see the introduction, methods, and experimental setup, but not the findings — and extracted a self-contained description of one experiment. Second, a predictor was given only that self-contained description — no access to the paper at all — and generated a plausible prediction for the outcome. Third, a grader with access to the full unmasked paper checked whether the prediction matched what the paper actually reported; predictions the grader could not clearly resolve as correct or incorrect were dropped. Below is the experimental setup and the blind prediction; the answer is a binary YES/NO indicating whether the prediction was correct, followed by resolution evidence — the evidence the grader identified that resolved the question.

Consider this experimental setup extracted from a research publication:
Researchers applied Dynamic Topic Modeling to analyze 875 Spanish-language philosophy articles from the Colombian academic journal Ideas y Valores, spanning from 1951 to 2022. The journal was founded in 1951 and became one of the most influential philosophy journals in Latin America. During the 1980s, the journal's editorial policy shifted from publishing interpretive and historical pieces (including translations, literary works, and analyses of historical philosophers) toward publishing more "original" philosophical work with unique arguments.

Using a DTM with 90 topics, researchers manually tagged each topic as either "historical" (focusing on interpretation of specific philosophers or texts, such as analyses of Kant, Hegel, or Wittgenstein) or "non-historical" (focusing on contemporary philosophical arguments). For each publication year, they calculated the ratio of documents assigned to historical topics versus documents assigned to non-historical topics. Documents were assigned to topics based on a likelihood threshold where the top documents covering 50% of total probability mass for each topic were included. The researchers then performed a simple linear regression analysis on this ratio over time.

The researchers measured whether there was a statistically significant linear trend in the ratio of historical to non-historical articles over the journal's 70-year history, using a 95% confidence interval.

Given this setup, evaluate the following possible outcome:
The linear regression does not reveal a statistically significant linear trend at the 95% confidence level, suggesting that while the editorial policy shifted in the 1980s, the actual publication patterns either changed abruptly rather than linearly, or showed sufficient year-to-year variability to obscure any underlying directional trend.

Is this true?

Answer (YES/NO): YES